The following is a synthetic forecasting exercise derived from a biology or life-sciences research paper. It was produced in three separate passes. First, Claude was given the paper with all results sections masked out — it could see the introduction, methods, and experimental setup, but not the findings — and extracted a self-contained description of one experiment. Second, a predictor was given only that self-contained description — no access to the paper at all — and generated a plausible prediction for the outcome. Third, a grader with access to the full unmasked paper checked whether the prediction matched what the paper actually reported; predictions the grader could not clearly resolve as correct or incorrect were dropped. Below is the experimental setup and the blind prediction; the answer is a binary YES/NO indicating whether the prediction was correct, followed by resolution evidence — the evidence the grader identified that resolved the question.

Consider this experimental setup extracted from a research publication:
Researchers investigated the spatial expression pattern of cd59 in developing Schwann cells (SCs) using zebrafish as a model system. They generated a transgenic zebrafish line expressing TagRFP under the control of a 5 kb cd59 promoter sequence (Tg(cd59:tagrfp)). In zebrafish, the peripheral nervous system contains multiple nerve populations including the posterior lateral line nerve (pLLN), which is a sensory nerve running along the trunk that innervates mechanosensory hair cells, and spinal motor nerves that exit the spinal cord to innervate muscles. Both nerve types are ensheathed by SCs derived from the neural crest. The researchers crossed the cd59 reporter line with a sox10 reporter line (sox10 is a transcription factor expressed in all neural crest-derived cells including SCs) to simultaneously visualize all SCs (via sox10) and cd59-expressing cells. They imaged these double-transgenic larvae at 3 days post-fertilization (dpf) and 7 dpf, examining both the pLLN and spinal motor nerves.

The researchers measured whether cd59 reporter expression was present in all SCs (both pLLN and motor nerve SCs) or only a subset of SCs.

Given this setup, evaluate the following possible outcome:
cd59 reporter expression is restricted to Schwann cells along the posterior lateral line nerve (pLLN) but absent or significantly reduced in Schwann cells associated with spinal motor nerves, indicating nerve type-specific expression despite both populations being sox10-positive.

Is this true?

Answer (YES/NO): YES